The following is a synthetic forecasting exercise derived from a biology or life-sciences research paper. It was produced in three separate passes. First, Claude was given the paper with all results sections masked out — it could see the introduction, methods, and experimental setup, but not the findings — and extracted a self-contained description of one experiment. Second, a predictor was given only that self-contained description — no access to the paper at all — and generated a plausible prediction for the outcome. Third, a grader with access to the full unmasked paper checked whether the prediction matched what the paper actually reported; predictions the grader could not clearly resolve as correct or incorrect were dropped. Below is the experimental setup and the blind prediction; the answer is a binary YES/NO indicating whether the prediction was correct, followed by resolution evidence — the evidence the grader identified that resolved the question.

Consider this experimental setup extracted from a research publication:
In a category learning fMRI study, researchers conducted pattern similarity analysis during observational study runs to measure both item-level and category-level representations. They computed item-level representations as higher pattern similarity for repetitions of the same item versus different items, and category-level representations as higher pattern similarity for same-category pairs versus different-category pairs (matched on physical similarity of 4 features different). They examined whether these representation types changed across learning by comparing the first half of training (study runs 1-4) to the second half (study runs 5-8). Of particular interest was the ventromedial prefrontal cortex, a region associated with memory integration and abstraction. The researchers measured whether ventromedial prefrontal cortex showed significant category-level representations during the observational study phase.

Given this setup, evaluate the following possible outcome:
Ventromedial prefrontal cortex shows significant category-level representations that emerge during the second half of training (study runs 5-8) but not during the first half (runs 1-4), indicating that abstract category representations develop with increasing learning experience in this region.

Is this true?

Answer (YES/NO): NO